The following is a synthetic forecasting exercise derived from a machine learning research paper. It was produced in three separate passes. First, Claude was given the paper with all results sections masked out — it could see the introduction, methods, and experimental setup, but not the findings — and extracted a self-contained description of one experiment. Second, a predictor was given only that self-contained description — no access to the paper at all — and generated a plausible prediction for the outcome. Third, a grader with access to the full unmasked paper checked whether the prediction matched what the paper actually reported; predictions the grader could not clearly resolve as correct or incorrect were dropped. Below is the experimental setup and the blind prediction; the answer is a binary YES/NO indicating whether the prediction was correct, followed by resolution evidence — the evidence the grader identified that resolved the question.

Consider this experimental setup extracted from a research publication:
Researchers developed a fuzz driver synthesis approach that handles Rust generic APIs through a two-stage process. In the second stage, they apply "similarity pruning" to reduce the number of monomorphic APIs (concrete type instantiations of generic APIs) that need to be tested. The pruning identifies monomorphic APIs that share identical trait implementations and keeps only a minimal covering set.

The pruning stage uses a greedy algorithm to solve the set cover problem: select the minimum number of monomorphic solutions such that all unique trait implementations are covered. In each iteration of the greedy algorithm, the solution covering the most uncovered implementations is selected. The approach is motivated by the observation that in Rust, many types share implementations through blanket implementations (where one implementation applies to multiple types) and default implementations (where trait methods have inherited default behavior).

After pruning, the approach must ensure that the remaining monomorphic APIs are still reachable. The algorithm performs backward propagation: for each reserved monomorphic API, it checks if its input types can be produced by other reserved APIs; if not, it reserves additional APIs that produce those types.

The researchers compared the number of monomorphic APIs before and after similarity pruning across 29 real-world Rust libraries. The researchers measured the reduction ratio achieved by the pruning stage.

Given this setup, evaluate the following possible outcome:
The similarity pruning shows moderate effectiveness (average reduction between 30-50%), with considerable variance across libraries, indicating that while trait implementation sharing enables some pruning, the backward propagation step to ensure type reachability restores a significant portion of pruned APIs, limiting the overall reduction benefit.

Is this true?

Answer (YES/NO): NO